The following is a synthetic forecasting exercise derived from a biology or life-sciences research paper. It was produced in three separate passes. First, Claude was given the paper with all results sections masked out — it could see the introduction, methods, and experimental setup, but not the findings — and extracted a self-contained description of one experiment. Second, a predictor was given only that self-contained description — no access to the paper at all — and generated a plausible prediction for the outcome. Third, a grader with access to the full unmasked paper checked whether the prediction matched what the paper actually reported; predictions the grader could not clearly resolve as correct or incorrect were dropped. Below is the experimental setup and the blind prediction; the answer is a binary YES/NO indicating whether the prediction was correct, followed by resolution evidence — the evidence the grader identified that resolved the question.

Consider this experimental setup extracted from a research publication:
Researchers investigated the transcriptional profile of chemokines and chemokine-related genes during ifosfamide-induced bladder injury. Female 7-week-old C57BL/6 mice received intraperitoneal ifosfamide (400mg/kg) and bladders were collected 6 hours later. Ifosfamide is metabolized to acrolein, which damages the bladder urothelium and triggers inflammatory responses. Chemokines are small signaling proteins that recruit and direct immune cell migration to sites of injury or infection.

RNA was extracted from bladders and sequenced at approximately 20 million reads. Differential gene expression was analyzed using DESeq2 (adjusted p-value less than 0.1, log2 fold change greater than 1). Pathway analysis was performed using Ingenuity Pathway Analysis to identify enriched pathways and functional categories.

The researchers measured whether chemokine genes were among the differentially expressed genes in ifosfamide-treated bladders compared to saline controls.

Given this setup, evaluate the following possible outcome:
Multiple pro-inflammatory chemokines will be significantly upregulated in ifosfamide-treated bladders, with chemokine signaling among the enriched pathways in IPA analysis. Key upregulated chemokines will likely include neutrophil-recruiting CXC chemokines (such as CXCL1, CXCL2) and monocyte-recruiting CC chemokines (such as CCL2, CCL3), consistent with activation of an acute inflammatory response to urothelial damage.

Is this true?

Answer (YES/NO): YES